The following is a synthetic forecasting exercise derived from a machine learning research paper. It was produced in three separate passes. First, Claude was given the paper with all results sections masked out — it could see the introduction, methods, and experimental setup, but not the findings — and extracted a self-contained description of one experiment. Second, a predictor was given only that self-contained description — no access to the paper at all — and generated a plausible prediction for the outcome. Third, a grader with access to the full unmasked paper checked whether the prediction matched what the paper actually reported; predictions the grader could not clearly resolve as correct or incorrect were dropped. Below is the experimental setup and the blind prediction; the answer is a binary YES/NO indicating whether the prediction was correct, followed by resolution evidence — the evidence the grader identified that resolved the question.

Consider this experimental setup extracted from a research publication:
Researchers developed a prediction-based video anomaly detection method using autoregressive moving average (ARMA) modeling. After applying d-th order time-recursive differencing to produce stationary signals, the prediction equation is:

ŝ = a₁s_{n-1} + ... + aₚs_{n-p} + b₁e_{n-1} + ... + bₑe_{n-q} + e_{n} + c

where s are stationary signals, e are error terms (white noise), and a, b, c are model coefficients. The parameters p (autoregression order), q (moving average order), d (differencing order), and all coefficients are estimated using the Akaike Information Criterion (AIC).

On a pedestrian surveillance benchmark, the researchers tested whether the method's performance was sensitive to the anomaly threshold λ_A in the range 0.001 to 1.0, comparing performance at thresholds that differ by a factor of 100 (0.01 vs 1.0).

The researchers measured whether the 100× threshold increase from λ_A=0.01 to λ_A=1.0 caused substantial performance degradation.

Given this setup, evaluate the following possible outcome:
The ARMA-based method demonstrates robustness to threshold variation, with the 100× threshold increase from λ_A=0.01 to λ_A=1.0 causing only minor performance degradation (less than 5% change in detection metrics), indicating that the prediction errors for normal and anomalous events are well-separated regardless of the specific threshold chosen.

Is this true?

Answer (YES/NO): NO